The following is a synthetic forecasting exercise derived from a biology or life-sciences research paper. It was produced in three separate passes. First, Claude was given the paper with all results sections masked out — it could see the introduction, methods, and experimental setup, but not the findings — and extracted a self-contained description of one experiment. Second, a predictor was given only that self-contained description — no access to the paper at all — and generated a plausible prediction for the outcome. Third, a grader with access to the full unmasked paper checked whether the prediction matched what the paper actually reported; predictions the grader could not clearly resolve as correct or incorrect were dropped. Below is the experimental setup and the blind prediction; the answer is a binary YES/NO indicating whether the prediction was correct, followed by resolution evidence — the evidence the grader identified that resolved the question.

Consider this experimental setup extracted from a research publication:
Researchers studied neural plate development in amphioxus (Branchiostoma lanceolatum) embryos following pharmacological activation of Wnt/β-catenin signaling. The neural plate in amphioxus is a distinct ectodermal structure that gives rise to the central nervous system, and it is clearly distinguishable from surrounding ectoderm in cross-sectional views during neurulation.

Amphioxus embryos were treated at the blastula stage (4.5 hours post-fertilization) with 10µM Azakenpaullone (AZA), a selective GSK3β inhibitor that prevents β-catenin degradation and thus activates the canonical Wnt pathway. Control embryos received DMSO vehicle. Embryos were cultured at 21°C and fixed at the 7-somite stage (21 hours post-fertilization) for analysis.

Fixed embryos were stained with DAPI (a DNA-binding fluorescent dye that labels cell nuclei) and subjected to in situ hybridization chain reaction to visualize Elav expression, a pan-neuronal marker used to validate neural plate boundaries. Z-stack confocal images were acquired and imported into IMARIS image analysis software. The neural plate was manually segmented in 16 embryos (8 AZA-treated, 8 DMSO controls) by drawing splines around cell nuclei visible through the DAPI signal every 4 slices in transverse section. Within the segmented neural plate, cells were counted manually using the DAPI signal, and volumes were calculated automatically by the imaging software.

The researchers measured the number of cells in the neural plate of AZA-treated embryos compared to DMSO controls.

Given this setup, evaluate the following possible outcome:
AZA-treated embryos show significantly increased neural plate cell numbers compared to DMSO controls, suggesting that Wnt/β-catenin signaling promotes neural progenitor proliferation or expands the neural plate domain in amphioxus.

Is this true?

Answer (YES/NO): NO